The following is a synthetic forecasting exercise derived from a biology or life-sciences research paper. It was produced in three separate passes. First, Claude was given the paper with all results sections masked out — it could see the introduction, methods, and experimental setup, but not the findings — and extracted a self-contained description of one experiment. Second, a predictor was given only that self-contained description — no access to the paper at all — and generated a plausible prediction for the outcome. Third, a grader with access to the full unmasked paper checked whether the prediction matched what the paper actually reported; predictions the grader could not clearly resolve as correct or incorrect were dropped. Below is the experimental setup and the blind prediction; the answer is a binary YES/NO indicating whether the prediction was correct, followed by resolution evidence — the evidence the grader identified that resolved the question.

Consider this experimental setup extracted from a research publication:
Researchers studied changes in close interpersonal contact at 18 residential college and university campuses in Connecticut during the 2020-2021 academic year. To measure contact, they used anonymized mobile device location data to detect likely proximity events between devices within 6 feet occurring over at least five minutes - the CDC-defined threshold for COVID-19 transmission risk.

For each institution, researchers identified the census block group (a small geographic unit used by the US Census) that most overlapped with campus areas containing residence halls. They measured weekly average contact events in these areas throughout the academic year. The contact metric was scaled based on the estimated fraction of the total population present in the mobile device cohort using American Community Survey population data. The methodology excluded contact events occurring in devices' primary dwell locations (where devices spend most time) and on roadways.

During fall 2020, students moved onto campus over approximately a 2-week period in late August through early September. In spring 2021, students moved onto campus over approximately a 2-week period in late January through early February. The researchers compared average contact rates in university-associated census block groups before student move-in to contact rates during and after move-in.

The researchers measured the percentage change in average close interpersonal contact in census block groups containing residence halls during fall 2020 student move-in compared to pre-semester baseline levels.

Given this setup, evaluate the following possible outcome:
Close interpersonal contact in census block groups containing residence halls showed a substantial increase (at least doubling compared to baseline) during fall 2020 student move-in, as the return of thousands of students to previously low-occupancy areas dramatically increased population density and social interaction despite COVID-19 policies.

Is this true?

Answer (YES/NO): YES